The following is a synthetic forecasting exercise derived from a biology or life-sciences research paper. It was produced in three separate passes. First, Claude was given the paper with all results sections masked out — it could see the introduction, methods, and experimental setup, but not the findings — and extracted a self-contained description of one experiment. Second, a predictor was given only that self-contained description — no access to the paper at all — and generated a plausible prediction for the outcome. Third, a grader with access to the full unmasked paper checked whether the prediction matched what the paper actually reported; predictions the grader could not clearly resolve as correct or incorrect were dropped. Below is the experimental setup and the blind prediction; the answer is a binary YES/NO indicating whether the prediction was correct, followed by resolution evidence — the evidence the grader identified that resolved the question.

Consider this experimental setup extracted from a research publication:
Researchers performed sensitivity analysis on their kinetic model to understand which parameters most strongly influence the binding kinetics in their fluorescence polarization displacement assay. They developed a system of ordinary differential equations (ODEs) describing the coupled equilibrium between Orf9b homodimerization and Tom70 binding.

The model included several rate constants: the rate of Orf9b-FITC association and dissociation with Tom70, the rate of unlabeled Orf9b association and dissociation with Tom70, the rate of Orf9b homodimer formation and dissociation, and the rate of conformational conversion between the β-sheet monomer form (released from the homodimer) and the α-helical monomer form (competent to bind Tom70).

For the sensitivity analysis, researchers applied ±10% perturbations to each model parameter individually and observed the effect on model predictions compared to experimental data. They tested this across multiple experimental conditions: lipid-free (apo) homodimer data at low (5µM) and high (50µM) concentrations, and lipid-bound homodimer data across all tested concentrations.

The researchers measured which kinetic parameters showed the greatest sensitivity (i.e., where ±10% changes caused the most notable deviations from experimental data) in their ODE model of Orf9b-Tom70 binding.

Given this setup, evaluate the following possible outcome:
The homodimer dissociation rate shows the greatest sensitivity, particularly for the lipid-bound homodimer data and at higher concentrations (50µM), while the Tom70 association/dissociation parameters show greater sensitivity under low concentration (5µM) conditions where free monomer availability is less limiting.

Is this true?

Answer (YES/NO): NO